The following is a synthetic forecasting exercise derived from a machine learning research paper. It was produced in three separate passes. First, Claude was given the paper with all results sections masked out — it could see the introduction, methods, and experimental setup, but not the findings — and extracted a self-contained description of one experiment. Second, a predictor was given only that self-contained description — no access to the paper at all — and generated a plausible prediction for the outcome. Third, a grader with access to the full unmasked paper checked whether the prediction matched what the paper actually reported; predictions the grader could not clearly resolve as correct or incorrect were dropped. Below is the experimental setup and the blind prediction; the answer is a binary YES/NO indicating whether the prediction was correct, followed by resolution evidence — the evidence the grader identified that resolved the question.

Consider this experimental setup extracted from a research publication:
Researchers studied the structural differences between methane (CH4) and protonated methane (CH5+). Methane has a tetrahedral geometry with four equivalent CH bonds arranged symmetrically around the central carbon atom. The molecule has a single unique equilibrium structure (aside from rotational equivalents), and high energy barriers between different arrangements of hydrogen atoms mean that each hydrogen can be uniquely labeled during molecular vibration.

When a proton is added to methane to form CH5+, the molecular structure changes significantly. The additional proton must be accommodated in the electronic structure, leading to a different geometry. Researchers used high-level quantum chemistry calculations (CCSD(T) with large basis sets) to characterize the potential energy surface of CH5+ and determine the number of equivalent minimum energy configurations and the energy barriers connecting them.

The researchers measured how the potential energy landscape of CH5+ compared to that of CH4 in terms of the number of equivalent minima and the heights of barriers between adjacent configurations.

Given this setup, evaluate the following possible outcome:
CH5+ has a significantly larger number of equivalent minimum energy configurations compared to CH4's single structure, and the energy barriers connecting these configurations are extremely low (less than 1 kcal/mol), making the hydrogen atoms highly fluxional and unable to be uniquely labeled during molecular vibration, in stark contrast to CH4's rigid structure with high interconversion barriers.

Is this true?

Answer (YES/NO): YES